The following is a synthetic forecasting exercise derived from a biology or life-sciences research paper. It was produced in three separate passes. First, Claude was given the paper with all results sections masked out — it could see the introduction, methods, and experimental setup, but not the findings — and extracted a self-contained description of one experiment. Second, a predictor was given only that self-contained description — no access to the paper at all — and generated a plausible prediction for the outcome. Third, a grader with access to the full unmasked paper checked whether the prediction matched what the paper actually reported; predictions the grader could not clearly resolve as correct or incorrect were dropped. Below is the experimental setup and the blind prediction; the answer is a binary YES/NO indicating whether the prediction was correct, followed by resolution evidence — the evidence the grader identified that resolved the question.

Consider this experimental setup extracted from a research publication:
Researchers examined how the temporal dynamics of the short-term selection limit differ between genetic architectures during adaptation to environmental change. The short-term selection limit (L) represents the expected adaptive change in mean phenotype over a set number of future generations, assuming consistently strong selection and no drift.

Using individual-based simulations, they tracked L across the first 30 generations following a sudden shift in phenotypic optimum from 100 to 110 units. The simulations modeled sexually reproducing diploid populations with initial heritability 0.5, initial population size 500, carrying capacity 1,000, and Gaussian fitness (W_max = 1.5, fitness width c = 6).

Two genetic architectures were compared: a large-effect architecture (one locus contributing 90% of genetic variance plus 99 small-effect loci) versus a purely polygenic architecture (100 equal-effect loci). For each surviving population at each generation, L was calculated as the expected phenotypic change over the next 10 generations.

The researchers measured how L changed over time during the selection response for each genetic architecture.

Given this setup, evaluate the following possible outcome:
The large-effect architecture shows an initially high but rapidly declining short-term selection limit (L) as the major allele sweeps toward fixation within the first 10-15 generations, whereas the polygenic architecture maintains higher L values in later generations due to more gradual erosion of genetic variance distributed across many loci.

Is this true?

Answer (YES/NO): NO